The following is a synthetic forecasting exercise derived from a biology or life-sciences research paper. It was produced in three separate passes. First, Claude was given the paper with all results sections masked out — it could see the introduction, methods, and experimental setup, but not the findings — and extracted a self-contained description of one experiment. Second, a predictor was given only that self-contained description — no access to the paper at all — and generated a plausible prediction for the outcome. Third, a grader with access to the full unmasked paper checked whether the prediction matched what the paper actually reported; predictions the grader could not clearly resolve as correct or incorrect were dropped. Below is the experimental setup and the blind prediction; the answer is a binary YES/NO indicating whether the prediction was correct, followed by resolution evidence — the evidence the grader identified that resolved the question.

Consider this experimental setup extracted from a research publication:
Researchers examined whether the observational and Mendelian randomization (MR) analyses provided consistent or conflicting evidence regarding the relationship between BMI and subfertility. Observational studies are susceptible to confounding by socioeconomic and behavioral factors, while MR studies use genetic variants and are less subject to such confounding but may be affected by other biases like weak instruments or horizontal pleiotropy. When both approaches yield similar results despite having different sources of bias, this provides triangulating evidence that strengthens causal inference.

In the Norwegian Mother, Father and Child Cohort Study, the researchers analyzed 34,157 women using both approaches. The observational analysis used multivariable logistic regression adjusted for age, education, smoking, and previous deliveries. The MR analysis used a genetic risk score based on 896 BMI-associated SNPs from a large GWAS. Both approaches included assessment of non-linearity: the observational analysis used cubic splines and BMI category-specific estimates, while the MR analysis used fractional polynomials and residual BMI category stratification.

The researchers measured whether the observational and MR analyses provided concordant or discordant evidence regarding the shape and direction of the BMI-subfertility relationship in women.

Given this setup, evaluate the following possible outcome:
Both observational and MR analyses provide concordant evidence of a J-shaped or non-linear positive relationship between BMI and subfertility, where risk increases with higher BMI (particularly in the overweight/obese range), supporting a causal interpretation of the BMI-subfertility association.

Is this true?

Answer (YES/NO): YES